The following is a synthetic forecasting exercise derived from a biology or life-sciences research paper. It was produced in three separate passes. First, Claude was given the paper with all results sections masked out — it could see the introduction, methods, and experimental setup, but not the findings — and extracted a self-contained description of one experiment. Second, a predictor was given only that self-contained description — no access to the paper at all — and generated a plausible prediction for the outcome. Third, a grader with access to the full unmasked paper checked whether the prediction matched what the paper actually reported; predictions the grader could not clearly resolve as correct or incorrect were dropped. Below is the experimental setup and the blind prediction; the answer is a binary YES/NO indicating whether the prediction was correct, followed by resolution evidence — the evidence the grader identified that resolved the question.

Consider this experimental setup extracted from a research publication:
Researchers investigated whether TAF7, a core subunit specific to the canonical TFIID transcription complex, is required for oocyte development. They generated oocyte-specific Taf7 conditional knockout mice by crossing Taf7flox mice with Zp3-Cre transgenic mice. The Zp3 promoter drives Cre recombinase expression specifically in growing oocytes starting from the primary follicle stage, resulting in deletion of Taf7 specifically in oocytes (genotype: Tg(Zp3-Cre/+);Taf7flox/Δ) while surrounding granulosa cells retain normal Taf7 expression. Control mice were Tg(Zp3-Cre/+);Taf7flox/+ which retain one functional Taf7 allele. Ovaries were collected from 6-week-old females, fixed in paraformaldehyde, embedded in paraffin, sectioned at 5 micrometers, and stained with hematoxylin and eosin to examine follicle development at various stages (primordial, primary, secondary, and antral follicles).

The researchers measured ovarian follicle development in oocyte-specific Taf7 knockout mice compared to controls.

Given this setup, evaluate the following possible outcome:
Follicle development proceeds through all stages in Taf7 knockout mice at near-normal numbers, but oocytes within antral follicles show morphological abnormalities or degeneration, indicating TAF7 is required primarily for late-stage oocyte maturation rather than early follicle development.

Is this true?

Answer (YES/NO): NO